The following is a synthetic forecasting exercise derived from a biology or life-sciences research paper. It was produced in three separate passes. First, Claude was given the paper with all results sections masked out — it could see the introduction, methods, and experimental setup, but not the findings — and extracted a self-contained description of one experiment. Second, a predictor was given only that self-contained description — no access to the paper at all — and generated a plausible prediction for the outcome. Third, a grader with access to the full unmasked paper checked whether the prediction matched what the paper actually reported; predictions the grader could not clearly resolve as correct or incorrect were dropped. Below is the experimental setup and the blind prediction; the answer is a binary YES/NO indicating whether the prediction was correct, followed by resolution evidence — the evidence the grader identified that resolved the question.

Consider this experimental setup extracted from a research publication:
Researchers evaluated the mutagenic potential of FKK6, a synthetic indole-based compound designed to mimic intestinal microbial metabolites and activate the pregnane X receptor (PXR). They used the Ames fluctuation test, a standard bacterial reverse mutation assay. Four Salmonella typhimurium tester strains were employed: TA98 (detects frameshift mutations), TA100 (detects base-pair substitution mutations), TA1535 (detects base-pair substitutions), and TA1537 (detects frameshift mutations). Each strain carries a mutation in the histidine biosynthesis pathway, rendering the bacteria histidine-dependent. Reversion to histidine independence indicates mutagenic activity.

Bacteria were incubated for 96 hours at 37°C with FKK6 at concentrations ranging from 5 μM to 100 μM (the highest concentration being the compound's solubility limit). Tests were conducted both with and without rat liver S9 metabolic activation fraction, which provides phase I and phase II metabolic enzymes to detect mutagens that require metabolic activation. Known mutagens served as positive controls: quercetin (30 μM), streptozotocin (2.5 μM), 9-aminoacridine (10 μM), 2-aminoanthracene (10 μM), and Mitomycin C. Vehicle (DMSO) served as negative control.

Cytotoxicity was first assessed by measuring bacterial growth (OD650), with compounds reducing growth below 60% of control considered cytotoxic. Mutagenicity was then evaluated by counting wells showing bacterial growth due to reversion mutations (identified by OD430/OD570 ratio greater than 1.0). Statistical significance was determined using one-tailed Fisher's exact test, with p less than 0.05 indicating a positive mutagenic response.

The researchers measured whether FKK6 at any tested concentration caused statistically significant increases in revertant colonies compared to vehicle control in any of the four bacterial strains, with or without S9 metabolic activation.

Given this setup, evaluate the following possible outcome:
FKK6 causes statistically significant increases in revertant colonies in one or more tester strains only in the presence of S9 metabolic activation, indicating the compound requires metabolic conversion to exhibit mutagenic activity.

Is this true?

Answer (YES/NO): NO